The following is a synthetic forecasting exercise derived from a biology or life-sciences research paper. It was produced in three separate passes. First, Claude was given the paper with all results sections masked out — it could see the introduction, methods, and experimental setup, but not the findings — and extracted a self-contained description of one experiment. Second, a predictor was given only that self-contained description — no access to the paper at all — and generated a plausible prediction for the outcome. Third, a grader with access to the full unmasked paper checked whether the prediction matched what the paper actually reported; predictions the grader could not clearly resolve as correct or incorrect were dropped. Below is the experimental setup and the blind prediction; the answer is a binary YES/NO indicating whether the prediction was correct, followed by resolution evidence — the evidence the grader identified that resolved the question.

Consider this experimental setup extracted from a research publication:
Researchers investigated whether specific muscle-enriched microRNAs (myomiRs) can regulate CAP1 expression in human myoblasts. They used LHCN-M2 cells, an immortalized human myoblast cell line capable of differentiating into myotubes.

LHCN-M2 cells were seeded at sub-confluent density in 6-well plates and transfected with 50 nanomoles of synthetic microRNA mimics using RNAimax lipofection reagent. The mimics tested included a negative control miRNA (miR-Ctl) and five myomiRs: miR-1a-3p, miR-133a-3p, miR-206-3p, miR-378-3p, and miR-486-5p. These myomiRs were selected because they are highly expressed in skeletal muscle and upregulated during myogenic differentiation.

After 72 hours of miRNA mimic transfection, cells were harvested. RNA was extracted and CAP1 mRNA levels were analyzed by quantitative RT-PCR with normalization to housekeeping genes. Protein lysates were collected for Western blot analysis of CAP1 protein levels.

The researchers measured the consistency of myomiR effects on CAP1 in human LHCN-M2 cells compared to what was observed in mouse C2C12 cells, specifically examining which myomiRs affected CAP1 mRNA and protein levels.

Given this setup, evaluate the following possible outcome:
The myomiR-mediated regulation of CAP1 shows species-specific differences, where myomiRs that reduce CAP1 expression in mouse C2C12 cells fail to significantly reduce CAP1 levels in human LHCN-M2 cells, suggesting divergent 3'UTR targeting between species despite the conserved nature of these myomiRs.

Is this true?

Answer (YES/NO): NO